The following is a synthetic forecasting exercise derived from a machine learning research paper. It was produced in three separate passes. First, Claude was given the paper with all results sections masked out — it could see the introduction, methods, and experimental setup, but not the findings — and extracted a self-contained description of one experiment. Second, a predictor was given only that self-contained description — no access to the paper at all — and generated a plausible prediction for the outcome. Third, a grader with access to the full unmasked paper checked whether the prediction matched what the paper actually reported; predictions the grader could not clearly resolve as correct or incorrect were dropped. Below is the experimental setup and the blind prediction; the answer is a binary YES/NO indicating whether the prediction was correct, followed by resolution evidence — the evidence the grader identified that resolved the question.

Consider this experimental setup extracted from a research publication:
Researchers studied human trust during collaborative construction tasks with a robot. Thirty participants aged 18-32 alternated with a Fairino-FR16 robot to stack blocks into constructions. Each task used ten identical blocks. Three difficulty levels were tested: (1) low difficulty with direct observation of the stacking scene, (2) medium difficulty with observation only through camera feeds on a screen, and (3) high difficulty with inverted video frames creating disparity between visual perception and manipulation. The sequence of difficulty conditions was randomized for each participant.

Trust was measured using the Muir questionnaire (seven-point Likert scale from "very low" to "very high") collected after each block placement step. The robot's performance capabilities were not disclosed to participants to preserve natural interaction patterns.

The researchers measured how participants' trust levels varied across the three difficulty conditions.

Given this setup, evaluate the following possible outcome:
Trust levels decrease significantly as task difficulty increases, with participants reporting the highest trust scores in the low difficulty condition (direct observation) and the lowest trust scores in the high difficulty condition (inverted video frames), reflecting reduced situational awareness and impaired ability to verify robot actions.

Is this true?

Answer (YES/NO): NO